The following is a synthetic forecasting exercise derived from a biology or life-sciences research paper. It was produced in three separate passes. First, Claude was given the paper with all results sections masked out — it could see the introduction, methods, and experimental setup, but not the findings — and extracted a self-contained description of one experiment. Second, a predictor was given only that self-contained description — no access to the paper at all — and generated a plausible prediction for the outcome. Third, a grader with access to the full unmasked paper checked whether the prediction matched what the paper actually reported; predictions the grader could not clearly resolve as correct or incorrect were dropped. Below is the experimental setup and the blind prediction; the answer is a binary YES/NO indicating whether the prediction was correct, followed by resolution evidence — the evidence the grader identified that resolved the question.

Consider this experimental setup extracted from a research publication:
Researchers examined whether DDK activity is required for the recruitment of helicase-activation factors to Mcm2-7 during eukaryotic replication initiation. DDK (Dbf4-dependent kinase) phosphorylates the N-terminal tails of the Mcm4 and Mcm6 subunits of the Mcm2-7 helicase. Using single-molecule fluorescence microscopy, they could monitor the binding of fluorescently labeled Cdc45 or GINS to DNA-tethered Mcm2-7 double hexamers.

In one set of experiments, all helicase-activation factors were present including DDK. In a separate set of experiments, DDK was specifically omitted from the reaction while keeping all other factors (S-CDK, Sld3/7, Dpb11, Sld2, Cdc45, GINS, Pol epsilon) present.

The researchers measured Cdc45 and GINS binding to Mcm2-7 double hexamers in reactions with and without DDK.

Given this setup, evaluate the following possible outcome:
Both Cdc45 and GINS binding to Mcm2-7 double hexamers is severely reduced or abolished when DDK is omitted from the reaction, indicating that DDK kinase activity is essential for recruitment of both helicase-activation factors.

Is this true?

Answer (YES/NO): YES